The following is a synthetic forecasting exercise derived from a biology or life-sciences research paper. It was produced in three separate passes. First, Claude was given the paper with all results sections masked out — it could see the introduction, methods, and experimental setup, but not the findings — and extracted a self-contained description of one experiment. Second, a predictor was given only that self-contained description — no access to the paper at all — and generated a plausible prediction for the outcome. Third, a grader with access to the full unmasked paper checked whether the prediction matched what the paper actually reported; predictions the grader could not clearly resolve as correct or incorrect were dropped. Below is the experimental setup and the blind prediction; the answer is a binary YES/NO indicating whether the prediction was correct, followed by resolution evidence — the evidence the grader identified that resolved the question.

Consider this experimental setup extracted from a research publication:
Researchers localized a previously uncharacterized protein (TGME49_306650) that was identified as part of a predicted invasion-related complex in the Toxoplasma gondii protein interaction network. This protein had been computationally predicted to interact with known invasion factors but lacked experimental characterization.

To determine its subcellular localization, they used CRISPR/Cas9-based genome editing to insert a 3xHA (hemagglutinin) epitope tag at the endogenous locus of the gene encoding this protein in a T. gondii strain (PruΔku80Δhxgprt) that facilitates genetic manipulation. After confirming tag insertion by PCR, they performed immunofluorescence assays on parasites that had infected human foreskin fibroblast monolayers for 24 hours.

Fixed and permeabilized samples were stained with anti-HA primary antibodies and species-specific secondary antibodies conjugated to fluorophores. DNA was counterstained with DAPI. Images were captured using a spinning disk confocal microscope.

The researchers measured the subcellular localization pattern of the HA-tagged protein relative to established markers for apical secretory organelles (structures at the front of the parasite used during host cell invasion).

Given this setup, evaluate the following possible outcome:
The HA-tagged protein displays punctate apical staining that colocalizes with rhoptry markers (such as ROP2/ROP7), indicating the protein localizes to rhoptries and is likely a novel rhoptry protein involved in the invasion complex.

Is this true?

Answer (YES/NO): NO